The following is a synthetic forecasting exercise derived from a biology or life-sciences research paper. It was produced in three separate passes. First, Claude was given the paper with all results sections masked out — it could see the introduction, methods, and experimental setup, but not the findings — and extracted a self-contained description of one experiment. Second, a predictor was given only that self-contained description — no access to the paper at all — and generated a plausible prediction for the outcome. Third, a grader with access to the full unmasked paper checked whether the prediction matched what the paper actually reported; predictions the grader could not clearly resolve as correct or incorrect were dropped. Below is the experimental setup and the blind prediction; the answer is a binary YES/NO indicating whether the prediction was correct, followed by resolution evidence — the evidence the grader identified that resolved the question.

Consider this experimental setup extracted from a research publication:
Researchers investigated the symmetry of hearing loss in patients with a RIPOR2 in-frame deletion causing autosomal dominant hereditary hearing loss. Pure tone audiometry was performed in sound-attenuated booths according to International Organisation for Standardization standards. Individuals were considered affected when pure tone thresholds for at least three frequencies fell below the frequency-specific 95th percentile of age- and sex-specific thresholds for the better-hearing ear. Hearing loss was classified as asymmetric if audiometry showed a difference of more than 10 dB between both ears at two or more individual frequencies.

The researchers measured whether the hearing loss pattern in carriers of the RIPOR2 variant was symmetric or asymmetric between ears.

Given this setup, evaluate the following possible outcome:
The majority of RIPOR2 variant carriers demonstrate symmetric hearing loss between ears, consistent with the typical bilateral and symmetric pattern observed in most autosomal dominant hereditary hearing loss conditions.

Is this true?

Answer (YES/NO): YES